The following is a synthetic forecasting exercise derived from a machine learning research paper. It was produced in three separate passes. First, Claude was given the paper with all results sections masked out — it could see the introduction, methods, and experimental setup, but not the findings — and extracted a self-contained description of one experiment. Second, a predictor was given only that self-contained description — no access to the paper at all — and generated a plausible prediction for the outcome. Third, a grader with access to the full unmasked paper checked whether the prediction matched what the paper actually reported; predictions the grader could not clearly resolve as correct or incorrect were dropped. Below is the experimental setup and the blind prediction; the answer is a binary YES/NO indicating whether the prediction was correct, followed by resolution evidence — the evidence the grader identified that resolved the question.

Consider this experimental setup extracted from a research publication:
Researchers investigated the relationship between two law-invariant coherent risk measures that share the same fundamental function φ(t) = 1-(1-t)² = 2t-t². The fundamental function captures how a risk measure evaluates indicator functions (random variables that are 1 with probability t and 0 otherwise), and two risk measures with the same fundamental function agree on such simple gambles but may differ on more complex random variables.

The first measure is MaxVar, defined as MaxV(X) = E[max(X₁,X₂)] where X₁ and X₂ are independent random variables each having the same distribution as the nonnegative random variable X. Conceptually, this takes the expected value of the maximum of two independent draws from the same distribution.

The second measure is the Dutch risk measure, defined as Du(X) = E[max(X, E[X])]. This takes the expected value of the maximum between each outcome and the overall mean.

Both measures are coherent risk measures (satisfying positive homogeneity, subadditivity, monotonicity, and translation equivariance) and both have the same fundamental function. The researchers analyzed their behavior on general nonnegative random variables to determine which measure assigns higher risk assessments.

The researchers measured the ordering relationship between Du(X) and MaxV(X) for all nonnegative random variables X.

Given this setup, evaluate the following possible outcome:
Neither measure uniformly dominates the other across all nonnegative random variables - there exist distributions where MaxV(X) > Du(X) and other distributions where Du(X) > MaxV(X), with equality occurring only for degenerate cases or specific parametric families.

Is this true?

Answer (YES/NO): NO